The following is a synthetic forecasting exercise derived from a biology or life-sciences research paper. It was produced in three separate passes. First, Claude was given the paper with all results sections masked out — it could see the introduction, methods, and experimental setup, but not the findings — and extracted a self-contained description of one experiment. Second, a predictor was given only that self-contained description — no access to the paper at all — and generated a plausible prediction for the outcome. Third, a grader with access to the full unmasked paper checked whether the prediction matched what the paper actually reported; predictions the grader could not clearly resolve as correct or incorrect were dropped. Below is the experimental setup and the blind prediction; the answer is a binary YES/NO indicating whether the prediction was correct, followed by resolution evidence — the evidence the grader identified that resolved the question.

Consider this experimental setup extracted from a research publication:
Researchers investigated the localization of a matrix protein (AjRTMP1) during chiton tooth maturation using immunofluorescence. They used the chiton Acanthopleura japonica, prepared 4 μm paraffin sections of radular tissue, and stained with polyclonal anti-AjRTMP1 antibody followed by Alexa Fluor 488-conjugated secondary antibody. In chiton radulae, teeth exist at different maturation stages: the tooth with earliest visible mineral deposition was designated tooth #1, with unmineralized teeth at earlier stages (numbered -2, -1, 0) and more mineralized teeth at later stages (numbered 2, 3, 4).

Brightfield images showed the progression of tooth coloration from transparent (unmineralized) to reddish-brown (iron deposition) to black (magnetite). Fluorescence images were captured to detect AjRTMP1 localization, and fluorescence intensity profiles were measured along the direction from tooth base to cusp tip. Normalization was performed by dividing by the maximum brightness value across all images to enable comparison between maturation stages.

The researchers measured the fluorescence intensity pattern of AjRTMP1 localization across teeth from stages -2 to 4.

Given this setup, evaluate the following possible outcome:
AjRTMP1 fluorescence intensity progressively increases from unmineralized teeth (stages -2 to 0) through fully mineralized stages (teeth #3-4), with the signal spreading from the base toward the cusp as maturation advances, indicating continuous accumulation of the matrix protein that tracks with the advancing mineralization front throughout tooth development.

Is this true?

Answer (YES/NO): NO